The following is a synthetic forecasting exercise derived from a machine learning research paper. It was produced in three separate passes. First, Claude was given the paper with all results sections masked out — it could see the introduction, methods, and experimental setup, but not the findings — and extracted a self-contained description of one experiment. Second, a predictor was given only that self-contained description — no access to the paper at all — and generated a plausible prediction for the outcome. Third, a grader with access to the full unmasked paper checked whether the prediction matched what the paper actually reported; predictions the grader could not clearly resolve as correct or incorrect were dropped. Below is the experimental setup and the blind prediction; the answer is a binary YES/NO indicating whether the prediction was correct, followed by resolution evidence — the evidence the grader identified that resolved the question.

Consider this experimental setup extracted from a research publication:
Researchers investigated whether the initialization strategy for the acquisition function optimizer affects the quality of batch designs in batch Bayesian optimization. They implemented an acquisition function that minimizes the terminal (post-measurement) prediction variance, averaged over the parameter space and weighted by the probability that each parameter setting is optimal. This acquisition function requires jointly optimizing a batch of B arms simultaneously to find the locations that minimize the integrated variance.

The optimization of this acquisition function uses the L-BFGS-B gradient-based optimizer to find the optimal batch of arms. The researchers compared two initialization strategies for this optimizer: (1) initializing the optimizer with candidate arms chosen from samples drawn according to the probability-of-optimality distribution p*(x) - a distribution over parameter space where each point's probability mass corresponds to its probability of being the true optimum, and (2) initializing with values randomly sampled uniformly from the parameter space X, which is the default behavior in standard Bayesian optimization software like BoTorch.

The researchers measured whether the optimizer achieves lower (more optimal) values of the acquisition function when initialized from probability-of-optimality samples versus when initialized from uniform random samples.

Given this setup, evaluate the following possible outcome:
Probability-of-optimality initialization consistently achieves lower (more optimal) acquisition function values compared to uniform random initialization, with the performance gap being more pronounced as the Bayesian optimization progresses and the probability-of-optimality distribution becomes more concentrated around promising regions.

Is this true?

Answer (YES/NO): NO